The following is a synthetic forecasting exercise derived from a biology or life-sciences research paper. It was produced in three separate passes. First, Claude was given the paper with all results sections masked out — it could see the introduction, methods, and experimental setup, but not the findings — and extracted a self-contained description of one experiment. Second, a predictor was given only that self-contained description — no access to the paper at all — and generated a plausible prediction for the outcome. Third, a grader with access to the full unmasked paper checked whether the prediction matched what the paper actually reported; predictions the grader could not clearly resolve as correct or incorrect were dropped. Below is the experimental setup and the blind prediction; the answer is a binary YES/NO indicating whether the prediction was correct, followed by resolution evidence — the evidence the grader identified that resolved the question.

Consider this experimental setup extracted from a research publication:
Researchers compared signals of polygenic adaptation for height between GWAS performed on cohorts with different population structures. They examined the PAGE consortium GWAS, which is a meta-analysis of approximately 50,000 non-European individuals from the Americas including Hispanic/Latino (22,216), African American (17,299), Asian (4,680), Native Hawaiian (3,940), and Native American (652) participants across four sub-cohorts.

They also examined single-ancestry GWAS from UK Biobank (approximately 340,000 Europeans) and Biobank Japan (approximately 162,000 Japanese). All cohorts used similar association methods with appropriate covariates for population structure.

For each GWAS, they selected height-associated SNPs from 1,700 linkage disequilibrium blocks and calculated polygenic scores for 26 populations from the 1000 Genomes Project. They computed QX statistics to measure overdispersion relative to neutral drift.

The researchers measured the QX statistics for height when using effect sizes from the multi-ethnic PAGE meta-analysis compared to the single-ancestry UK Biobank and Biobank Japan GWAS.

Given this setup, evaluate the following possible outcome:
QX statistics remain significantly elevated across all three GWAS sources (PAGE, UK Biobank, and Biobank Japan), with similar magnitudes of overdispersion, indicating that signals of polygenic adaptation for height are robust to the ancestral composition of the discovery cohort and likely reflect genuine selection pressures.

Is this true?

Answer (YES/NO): NO